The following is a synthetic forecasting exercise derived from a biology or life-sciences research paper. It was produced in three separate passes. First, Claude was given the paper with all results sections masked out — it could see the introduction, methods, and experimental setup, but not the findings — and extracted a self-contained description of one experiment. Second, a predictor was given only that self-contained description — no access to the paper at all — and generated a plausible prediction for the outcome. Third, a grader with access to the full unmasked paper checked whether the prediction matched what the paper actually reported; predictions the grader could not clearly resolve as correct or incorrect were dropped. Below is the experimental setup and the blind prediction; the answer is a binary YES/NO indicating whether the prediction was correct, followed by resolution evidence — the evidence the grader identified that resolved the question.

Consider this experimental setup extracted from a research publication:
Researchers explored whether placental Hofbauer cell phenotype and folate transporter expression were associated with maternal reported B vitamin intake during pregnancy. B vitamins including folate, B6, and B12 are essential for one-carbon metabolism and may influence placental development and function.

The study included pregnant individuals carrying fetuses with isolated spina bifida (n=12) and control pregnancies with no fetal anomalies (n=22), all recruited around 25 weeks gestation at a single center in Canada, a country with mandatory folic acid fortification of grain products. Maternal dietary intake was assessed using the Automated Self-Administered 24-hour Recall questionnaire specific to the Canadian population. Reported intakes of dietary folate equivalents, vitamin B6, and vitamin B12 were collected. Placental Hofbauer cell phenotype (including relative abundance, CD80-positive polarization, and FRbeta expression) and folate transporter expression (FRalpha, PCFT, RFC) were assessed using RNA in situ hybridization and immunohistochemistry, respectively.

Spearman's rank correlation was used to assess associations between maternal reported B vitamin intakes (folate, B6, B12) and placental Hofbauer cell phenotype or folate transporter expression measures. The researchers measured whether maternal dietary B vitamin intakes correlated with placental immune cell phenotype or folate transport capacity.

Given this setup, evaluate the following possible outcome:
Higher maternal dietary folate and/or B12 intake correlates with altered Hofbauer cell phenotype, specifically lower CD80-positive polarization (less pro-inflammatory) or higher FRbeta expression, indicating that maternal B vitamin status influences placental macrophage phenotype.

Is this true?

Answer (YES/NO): NO